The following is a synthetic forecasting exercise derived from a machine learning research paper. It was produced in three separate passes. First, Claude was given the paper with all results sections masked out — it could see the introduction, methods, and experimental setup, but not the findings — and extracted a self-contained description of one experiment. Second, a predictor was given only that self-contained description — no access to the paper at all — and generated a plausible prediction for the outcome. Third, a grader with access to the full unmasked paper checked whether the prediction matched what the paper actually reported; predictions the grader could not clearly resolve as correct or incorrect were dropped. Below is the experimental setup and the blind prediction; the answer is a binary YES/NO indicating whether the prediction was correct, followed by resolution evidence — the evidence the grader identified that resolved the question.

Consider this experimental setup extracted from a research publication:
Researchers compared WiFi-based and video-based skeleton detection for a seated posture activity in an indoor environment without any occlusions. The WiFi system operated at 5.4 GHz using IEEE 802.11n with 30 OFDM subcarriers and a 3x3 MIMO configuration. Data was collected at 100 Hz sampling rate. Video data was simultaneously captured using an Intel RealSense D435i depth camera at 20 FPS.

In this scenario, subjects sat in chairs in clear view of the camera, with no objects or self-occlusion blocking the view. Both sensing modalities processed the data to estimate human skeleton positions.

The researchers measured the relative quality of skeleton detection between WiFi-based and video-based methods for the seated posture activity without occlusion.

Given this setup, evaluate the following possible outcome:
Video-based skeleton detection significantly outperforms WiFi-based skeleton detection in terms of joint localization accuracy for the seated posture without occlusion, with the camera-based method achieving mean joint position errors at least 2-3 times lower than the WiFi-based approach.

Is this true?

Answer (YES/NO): NO